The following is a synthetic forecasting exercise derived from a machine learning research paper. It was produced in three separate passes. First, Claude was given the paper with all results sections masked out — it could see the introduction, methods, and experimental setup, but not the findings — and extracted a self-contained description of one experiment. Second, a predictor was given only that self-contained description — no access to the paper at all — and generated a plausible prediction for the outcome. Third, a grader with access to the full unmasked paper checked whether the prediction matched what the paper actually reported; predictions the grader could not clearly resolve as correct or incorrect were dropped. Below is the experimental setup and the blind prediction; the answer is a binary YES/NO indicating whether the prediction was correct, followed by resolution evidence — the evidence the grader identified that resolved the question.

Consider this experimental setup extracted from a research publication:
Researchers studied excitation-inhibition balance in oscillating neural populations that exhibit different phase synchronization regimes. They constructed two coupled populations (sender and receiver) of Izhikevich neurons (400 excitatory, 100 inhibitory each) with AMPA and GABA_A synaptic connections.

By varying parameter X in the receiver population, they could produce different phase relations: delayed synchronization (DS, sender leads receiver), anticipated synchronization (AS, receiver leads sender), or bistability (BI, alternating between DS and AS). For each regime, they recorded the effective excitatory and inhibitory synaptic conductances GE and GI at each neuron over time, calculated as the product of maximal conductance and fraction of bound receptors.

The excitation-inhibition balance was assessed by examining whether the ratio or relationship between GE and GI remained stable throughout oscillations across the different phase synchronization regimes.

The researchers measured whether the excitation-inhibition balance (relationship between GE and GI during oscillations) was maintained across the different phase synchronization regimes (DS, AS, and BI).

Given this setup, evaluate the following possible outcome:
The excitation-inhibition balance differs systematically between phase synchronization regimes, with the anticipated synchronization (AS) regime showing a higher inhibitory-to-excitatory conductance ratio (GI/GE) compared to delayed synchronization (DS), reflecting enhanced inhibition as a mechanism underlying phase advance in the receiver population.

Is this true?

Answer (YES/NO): NO